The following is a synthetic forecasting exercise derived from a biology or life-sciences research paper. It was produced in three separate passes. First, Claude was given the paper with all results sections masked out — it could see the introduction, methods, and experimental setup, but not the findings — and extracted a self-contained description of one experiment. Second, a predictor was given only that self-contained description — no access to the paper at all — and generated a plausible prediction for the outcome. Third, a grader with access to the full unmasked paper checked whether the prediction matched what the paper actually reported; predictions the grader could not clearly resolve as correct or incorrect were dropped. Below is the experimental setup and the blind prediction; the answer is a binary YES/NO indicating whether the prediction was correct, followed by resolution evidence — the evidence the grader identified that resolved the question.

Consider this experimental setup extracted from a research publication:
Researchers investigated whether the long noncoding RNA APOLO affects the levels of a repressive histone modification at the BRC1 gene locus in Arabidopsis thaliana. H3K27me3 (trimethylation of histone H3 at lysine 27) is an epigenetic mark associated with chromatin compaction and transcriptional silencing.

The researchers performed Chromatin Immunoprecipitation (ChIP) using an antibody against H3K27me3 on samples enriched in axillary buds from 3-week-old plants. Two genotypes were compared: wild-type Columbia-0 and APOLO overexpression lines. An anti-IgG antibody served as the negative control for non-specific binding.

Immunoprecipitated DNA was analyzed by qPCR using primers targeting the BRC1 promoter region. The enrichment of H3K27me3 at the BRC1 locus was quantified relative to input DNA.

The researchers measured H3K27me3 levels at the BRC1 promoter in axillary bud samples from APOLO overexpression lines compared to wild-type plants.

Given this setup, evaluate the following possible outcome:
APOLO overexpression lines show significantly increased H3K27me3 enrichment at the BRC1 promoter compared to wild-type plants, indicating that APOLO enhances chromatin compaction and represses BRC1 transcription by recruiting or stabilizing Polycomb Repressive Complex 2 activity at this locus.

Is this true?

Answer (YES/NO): YES